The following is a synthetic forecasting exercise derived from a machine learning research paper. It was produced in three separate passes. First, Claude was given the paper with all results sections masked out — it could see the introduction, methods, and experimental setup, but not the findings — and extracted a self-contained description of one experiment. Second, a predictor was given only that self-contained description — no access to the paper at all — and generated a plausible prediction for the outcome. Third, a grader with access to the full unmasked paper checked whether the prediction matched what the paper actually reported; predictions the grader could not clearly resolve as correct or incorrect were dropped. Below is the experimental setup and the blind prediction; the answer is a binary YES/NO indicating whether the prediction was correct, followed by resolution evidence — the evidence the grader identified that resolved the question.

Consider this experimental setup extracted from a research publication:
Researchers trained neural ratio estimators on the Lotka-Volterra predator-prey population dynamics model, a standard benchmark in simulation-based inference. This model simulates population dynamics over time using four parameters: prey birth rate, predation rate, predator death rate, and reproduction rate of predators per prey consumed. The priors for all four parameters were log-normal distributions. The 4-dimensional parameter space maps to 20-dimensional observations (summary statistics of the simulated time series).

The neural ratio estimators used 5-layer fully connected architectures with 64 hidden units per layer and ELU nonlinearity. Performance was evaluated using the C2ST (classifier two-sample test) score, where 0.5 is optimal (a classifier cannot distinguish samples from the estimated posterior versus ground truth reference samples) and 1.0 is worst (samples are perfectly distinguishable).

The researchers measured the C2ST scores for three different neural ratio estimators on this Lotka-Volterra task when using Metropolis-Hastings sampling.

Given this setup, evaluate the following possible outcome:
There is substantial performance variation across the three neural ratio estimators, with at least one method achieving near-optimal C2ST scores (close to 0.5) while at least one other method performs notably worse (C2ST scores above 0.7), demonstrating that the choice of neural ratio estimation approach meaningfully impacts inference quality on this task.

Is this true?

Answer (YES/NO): NO